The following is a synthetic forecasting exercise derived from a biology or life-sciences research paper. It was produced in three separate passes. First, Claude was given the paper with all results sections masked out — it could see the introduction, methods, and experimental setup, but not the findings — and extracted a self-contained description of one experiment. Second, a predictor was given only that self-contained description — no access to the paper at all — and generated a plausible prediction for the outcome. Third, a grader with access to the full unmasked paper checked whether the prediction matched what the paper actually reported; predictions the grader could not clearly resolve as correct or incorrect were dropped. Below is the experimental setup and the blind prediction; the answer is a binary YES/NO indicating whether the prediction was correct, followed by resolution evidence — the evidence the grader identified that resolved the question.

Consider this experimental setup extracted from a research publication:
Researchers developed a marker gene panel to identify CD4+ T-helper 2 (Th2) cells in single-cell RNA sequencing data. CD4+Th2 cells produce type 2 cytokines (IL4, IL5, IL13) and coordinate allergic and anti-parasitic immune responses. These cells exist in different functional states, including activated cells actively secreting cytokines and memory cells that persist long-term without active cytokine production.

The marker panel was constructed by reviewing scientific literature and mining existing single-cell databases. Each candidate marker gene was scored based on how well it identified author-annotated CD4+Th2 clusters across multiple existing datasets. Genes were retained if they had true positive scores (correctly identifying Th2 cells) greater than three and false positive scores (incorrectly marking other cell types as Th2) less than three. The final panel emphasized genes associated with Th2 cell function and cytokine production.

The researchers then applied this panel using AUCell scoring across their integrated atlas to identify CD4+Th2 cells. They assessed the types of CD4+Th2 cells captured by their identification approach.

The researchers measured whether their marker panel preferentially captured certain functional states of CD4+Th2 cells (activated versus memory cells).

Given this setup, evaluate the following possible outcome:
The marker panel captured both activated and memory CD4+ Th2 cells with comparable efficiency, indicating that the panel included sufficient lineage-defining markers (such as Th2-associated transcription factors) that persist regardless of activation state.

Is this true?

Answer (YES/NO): NO